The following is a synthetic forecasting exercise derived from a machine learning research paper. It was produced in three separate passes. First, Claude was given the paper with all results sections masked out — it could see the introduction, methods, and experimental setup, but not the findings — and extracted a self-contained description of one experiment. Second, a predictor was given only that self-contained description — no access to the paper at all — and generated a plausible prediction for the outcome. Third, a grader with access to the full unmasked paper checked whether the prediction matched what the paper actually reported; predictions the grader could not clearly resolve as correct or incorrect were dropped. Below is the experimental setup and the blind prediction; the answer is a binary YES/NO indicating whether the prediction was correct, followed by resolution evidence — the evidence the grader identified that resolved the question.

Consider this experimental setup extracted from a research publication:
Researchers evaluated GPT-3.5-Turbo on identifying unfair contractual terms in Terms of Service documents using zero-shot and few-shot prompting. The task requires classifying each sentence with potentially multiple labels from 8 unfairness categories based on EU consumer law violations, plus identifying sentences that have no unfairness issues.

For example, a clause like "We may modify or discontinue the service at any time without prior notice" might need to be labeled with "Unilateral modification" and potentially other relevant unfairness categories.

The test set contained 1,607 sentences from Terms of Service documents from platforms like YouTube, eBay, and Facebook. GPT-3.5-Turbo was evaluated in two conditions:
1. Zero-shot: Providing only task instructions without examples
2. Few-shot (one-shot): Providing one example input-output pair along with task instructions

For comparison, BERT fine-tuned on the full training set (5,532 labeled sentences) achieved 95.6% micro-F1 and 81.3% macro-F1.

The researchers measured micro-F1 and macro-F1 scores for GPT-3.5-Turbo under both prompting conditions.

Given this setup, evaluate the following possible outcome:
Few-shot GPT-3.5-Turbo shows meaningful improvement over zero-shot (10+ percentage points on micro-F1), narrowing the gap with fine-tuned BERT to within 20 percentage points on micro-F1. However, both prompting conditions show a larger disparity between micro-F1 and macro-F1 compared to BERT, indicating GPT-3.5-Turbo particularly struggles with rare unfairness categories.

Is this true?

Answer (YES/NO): NO